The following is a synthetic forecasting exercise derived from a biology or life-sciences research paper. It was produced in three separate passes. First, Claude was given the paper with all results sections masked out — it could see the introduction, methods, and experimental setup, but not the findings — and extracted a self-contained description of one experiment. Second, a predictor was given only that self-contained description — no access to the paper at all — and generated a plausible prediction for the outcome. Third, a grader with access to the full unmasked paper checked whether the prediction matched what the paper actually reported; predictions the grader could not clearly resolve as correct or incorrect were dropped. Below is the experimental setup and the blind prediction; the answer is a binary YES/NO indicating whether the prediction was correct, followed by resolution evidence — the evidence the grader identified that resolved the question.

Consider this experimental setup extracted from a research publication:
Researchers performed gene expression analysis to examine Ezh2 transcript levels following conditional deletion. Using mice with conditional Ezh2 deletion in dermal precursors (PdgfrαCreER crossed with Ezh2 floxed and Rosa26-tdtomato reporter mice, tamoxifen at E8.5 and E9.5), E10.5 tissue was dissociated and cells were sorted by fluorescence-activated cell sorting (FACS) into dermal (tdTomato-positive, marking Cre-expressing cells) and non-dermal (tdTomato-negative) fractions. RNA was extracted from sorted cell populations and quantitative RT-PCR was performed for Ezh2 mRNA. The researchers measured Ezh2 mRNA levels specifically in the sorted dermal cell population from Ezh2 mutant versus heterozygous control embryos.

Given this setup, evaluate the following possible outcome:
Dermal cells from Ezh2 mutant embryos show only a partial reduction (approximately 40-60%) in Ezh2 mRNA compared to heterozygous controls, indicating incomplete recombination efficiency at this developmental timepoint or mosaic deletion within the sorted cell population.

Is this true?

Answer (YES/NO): NO